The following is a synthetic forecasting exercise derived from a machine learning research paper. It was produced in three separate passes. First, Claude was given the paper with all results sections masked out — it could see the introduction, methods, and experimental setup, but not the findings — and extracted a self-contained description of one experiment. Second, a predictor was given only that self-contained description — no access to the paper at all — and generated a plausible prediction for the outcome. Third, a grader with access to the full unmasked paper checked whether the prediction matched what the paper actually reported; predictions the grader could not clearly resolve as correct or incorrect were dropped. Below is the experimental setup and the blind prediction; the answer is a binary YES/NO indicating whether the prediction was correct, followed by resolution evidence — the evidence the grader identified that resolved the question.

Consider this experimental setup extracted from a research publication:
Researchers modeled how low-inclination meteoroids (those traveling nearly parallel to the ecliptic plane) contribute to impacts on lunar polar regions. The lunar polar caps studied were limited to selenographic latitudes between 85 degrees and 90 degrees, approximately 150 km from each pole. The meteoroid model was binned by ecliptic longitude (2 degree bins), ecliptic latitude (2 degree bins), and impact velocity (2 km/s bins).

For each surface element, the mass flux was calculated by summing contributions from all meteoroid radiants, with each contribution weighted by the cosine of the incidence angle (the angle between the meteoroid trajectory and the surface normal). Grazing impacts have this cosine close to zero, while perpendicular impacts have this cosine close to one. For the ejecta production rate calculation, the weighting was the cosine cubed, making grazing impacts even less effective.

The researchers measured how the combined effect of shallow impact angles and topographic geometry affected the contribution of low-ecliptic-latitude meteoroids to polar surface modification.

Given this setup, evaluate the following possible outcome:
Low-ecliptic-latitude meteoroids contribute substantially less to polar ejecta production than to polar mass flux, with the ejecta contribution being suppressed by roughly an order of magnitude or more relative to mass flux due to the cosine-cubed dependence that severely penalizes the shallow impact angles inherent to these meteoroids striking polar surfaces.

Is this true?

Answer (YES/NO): NO